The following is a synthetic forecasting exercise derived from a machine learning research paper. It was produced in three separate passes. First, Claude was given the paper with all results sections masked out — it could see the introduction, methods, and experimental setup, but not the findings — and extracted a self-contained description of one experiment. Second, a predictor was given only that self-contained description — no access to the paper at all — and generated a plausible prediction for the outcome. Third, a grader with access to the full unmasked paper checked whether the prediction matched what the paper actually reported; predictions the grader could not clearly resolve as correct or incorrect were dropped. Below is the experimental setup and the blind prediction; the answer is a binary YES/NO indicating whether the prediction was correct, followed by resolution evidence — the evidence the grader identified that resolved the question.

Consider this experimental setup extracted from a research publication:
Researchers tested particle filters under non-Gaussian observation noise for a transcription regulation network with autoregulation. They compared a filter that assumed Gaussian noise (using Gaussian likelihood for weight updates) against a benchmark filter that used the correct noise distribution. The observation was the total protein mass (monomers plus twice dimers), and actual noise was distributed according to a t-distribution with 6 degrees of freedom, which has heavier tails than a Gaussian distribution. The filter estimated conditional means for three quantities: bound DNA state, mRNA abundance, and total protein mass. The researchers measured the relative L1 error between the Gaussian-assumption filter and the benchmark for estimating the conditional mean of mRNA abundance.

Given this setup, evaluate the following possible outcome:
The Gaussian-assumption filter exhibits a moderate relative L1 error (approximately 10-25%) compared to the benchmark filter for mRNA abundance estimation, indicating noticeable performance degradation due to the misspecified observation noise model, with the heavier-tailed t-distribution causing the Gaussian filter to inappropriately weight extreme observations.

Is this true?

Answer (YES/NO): YES